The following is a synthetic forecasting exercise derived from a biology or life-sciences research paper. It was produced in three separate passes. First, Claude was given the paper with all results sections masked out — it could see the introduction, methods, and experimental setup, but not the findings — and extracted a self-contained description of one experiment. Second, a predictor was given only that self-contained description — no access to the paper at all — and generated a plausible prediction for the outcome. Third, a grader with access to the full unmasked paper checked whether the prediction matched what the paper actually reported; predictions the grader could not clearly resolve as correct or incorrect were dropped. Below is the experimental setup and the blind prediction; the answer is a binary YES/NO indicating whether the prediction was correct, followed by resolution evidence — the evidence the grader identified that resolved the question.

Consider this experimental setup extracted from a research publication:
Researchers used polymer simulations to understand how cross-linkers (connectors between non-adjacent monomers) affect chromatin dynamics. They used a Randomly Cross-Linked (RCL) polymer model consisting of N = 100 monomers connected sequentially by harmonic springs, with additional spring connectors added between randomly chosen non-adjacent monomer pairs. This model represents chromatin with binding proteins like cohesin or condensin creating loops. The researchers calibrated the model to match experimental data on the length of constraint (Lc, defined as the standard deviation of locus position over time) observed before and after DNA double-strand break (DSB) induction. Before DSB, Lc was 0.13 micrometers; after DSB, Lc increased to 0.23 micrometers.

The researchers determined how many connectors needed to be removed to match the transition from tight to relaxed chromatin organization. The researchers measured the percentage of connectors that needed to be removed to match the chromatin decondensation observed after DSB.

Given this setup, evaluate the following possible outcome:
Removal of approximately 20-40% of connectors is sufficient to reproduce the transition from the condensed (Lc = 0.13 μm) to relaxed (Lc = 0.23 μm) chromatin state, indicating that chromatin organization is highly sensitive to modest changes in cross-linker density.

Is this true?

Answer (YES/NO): NO